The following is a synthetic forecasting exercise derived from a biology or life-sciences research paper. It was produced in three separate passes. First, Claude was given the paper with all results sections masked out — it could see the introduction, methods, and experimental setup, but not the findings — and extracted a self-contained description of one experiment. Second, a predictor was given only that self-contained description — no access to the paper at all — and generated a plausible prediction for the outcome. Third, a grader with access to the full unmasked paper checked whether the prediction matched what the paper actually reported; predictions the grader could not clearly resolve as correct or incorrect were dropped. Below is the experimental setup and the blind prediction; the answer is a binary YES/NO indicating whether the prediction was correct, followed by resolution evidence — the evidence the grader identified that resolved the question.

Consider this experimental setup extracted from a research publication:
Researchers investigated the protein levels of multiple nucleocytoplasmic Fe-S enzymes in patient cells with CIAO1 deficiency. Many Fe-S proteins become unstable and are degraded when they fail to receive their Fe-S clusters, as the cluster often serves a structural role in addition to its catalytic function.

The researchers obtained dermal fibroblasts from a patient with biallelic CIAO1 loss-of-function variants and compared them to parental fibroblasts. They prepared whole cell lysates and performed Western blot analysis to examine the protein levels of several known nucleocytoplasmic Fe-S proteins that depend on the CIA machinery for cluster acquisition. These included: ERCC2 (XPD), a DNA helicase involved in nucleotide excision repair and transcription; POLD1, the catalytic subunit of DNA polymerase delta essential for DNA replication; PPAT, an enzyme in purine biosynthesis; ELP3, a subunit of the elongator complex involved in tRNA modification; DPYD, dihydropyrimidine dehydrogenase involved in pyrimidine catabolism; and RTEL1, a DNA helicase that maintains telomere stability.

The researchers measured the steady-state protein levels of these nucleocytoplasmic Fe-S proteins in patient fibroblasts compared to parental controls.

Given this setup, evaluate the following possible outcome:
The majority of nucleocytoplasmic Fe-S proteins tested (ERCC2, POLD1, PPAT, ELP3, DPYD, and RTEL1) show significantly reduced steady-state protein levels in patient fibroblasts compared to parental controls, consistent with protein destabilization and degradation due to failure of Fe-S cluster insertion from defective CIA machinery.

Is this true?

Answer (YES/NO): YES